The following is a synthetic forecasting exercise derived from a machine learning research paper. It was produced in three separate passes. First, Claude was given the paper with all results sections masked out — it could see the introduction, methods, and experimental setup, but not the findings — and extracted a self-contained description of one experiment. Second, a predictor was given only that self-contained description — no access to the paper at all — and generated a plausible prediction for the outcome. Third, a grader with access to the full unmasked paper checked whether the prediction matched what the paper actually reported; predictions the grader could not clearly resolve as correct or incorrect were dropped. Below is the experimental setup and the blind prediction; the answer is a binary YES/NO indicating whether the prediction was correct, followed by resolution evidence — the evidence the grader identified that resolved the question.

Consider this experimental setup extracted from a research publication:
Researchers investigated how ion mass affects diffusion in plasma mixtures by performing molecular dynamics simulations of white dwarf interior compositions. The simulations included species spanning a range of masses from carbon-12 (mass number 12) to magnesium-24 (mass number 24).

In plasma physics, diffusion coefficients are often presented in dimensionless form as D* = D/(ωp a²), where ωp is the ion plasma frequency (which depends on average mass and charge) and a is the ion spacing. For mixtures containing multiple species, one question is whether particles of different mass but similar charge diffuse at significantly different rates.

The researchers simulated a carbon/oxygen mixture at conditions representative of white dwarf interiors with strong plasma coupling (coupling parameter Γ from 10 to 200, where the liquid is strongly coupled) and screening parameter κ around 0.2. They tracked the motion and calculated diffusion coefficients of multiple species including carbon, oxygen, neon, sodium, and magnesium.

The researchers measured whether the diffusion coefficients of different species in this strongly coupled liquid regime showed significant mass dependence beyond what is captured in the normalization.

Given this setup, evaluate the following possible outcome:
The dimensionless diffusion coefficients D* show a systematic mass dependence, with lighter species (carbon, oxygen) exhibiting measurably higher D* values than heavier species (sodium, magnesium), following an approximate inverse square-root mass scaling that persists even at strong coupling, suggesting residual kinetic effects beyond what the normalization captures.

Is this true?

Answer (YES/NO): NO